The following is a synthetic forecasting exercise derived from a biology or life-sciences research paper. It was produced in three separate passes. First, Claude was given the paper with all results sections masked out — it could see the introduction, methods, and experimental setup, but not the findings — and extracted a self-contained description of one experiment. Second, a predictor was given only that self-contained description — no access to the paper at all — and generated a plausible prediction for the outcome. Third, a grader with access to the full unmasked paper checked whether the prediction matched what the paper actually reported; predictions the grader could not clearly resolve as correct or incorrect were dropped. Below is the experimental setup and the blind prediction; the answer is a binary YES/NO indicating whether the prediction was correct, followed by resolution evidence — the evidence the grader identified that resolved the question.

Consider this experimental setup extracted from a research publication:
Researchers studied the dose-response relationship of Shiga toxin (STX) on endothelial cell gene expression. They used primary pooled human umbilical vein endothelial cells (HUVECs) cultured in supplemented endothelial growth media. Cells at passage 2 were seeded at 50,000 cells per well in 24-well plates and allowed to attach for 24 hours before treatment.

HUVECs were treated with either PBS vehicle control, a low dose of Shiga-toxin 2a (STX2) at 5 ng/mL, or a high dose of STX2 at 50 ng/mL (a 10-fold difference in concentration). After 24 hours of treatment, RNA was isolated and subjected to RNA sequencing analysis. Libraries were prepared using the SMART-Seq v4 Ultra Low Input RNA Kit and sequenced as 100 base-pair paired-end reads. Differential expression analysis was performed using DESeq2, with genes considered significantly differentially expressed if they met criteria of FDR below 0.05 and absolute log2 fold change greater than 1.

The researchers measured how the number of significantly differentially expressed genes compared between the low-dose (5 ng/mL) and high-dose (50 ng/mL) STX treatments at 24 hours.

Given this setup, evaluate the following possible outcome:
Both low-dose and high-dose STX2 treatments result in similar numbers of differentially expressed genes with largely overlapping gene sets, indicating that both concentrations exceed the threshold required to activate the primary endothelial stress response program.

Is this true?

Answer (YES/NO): NO